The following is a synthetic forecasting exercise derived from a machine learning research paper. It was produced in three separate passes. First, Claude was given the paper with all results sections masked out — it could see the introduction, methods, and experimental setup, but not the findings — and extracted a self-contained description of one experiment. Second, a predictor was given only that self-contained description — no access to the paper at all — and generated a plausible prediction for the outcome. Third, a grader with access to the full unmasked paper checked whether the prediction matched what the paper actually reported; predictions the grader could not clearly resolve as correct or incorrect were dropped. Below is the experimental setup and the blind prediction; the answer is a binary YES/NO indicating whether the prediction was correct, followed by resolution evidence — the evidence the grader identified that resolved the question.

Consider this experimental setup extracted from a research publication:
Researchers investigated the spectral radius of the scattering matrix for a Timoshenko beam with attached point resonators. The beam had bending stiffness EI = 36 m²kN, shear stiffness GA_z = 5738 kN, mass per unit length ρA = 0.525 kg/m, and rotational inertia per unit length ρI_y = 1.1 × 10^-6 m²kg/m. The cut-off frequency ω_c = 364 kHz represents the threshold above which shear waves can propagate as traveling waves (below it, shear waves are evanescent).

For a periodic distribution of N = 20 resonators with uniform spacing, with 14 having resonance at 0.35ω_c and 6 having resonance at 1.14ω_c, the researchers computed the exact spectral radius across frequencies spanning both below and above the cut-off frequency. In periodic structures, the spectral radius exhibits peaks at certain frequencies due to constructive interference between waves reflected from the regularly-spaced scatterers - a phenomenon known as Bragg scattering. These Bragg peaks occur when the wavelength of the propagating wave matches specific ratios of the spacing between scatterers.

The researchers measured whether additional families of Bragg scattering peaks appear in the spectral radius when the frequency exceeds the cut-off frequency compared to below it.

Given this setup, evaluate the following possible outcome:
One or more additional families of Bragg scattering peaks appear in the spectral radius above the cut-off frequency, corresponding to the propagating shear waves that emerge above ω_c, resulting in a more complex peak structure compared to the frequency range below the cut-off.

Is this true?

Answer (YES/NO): YES